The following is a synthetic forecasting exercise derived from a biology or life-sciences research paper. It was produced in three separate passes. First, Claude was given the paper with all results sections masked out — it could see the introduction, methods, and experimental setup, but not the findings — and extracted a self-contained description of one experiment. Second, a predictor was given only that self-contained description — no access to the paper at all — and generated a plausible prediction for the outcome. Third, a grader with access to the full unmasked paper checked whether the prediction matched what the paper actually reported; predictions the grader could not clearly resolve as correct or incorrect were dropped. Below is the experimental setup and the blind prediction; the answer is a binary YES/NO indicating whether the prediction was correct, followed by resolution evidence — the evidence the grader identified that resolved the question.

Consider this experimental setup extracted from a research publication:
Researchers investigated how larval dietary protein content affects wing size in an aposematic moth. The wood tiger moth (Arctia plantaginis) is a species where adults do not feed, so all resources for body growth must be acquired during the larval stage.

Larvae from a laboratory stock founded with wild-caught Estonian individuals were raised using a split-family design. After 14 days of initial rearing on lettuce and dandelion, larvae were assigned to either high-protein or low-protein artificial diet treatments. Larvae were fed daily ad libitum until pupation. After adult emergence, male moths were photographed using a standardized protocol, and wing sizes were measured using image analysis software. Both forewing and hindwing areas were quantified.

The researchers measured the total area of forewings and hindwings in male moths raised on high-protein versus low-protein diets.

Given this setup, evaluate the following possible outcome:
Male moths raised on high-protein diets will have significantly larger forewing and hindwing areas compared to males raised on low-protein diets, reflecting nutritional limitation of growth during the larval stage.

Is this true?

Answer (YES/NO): NO